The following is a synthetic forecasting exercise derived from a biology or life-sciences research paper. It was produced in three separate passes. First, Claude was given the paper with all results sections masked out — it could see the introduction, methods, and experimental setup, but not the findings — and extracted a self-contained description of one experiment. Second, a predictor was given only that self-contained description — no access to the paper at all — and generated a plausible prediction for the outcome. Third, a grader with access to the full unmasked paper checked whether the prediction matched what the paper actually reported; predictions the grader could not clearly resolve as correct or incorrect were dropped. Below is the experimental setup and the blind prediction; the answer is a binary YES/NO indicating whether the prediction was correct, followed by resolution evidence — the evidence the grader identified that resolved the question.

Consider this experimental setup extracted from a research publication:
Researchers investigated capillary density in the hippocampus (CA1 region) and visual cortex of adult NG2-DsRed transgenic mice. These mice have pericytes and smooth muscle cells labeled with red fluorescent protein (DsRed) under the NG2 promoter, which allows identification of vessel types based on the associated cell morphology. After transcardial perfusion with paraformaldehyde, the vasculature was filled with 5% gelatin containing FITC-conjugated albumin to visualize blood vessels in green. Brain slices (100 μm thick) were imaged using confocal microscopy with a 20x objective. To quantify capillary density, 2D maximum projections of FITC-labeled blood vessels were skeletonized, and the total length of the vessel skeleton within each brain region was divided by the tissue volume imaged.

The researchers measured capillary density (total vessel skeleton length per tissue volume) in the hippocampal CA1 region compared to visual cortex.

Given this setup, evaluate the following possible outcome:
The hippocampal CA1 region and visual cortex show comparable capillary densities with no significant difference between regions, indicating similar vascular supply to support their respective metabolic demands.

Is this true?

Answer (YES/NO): NO